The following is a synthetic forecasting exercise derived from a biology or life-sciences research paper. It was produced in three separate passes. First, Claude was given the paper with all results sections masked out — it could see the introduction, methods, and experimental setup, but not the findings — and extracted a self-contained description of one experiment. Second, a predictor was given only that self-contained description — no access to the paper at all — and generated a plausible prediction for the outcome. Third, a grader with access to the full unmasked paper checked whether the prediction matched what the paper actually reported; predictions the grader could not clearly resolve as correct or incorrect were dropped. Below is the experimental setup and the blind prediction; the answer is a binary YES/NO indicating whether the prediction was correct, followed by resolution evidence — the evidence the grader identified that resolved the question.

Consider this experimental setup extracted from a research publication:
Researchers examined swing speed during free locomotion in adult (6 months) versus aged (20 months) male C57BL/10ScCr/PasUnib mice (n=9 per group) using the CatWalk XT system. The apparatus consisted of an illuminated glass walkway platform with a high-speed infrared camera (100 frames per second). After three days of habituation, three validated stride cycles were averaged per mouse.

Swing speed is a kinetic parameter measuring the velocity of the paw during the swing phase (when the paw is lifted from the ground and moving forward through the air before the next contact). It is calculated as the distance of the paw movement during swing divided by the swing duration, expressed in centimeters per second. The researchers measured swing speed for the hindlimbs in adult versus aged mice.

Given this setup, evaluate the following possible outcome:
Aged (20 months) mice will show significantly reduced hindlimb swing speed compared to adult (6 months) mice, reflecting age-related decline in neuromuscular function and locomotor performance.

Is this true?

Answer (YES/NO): YES